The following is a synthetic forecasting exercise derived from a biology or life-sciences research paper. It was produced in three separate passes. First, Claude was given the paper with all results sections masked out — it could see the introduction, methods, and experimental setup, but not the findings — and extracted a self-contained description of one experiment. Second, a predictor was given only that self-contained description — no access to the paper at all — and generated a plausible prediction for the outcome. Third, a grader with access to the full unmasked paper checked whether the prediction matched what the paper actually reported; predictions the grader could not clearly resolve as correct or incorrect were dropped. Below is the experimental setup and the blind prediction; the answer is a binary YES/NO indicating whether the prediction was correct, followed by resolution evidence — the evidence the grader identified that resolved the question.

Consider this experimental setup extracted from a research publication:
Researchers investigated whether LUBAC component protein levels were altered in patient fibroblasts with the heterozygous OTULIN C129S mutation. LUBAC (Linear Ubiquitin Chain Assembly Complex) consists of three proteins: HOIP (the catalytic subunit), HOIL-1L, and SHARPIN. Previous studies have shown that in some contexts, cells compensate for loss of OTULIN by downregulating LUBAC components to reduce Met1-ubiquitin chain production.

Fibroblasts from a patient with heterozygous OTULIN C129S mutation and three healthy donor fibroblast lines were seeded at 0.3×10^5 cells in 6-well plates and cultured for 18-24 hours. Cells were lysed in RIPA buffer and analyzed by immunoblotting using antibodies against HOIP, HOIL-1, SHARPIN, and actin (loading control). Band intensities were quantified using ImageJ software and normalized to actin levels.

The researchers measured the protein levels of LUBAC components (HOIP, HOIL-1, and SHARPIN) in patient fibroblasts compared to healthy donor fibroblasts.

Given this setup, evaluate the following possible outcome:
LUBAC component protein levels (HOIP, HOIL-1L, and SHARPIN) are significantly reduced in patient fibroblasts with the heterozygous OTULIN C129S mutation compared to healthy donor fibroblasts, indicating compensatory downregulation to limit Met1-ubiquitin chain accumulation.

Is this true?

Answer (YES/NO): NO